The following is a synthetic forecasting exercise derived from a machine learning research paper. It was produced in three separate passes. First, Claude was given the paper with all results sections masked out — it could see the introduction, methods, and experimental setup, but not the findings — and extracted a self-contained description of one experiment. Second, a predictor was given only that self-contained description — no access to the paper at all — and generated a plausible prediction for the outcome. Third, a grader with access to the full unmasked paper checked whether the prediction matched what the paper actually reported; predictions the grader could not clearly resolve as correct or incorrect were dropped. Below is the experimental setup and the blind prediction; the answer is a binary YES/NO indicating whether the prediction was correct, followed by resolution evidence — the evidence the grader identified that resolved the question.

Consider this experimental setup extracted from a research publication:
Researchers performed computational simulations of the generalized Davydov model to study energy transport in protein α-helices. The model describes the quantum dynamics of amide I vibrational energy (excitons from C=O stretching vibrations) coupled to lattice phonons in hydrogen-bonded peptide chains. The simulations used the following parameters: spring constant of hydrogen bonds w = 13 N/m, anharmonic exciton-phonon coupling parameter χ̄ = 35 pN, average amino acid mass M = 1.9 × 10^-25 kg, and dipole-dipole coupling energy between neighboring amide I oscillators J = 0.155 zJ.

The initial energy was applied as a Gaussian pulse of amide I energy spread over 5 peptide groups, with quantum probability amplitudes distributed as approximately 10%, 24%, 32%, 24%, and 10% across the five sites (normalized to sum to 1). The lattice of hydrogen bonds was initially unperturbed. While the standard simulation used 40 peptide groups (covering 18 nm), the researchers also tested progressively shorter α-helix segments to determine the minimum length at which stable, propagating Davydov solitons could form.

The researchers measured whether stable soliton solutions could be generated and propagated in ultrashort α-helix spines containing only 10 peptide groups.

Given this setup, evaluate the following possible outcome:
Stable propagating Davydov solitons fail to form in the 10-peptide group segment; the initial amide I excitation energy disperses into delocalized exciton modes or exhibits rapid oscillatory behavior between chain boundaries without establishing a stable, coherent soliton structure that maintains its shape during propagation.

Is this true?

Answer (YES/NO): NO